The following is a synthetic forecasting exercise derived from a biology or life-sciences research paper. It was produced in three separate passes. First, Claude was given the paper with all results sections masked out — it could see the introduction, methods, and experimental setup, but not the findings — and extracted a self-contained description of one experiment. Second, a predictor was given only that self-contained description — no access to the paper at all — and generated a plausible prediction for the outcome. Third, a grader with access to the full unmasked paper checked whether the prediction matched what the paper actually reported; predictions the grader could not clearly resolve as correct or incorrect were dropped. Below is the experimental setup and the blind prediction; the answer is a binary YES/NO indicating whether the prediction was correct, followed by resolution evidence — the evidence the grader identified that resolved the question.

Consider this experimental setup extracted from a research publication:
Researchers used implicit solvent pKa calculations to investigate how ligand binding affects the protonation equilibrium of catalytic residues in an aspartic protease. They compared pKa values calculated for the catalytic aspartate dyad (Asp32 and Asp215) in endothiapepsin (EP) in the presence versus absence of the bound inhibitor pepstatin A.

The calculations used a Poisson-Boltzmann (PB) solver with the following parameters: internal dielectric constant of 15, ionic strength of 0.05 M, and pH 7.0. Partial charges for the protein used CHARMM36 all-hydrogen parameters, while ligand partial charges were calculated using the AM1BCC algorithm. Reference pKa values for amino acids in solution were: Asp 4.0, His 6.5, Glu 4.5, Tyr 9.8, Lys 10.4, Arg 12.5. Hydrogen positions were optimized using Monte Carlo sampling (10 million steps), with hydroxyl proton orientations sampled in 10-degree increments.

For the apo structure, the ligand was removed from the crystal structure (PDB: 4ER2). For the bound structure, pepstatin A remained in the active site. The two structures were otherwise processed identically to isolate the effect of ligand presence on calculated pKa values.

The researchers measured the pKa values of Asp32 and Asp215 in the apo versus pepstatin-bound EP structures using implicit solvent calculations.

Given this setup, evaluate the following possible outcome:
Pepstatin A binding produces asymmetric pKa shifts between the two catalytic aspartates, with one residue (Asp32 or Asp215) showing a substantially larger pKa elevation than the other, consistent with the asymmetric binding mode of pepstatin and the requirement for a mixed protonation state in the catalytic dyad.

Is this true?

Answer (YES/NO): YES